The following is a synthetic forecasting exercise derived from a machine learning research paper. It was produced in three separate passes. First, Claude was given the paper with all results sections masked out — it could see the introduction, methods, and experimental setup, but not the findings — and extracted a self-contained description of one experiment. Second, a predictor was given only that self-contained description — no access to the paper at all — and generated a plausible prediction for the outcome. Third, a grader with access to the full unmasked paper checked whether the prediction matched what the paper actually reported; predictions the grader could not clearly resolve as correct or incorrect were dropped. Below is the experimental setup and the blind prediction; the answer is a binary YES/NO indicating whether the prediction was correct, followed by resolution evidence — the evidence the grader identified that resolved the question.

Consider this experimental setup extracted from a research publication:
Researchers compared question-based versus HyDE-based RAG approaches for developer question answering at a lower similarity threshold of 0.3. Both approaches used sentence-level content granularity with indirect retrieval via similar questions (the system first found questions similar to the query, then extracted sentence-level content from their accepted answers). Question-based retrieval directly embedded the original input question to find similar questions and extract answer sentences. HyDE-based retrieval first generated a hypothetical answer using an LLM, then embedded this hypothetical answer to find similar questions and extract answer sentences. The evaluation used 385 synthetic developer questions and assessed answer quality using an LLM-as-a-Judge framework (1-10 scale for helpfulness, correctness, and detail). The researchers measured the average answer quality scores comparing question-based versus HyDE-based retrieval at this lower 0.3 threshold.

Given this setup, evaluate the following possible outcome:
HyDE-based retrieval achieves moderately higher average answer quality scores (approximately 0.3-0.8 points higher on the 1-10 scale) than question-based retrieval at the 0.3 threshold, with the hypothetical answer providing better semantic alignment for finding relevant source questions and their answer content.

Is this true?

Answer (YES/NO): YES